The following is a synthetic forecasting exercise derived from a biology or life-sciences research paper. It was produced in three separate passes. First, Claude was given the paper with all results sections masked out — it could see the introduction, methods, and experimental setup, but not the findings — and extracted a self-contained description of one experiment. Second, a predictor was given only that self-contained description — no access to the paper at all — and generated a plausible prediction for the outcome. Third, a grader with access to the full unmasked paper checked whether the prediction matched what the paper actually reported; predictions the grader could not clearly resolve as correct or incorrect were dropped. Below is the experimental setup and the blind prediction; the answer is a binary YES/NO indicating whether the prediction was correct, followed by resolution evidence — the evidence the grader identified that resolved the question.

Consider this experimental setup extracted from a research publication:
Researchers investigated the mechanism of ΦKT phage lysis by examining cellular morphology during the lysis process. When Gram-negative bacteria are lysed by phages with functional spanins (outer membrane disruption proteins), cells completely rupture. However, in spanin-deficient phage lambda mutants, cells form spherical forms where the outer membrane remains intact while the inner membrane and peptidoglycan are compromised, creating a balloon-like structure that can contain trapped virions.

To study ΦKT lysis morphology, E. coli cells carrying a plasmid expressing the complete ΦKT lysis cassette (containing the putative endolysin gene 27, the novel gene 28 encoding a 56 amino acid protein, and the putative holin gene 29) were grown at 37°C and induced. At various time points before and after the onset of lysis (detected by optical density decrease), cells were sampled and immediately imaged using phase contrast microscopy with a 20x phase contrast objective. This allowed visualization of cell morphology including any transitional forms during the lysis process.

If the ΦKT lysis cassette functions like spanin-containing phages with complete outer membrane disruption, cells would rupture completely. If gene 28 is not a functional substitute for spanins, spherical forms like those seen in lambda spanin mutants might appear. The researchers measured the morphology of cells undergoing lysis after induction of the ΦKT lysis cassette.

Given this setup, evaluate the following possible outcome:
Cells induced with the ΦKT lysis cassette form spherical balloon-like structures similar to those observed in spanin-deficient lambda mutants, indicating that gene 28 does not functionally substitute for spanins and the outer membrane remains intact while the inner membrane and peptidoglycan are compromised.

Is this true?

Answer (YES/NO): NO